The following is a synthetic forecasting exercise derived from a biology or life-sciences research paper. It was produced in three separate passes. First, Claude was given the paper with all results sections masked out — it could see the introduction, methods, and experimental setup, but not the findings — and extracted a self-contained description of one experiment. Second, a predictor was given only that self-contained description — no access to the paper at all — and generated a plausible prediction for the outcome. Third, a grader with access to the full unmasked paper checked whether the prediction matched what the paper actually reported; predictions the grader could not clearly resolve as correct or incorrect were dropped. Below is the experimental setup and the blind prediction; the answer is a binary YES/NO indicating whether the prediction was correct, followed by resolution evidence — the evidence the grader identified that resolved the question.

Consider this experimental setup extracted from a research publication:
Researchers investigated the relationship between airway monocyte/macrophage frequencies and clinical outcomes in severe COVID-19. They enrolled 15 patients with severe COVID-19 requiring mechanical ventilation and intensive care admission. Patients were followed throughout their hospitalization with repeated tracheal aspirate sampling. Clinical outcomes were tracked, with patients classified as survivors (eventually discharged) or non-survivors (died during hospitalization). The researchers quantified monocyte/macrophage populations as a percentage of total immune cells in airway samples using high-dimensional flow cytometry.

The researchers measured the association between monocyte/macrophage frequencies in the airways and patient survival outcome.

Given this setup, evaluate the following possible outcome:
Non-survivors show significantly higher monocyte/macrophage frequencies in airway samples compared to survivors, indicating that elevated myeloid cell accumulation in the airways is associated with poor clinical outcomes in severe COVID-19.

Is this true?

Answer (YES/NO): YES